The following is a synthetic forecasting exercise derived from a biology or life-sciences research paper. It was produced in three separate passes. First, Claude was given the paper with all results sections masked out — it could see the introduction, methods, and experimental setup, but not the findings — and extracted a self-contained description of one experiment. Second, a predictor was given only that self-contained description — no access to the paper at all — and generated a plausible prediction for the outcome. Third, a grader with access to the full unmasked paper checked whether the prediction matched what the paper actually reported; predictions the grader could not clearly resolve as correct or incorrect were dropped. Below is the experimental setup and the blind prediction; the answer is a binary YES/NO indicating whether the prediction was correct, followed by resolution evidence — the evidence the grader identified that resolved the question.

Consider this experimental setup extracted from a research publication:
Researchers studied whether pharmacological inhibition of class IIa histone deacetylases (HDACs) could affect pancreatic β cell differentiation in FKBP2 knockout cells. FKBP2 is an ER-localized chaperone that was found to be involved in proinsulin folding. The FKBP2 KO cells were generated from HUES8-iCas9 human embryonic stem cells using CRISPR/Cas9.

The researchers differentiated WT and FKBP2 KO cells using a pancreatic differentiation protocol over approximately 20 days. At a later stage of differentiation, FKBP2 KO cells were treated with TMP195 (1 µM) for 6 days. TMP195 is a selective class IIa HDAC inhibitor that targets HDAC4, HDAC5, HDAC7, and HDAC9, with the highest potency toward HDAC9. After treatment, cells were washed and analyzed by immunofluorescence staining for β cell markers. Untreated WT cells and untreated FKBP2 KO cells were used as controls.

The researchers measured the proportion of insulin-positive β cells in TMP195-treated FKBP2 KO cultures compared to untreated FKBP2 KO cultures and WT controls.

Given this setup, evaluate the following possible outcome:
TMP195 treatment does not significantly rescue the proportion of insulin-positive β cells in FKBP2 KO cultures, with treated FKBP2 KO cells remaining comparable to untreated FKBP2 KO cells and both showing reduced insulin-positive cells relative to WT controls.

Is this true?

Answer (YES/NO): NO